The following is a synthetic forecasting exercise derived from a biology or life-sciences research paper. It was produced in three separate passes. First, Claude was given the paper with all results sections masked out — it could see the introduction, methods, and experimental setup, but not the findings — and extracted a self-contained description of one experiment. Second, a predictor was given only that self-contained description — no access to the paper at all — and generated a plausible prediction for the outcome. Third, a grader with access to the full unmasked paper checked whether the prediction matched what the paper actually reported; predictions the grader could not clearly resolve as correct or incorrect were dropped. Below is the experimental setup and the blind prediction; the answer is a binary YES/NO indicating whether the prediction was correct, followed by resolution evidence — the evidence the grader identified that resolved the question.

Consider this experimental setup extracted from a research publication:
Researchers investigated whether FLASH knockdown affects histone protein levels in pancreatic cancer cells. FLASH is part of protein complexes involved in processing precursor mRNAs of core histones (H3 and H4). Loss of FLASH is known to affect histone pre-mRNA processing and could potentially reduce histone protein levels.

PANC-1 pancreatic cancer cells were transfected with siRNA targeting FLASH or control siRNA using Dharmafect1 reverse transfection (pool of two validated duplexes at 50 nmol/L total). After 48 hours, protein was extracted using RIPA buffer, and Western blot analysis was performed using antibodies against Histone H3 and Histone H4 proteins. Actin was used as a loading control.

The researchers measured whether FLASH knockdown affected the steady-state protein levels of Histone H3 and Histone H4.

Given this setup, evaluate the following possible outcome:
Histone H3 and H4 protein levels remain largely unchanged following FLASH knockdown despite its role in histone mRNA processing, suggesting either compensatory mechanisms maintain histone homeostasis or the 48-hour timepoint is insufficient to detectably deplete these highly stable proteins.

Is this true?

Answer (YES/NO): NO